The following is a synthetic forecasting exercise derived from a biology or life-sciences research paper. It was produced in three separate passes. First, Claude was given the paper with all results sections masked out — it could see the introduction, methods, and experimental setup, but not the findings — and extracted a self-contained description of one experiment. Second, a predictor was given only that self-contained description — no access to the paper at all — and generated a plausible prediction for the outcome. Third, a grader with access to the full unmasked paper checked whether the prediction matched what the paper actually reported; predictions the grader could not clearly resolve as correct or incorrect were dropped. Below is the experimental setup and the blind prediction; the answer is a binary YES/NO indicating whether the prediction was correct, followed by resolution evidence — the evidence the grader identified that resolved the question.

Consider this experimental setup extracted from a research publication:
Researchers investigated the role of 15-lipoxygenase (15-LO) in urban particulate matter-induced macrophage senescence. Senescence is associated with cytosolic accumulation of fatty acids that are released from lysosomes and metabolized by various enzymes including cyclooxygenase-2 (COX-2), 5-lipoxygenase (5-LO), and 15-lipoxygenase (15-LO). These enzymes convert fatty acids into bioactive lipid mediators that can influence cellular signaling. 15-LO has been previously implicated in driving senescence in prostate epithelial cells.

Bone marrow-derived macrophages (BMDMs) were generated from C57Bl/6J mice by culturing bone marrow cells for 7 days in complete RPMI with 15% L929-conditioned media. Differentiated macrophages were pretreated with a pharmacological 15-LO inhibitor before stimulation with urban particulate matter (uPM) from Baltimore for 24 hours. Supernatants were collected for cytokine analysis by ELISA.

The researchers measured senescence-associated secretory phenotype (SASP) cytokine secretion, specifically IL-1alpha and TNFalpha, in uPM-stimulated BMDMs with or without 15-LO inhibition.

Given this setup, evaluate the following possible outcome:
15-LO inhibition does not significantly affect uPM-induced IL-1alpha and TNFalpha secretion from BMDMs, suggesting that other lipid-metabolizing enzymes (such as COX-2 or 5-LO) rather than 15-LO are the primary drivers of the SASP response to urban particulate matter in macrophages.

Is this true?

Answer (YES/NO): NO